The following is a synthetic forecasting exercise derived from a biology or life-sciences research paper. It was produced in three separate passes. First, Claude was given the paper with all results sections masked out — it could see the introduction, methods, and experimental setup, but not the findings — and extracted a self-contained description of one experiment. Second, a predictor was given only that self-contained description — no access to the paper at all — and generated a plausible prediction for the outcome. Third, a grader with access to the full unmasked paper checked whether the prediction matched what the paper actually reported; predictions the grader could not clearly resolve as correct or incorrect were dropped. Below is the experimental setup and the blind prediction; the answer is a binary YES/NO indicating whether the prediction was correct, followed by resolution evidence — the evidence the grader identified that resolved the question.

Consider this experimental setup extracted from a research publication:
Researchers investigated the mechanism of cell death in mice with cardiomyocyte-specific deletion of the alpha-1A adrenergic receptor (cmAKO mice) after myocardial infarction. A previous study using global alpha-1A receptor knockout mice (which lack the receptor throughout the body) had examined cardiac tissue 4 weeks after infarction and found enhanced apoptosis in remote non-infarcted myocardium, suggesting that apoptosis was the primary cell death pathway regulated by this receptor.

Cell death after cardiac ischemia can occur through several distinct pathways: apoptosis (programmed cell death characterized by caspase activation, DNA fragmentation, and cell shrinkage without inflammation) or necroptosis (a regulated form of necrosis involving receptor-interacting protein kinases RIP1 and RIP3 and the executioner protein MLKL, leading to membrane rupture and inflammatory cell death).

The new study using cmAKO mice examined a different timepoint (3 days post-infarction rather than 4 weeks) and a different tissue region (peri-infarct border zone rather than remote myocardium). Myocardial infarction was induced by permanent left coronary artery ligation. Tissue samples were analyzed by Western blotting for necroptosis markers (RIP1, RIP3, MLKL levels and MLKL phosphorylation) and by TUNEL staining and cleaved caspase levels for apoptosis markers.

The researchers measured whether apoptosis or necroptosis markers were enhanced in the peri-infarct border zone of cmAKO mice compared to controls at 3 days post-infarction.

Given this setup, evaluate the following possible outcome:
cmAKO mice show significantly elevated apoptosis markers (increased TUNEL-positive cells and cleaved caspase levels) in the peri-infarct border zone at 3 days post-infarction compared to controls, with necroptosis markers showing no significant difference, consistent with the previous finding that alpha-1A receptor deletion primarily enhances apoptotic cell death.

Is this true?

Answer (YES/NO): NO